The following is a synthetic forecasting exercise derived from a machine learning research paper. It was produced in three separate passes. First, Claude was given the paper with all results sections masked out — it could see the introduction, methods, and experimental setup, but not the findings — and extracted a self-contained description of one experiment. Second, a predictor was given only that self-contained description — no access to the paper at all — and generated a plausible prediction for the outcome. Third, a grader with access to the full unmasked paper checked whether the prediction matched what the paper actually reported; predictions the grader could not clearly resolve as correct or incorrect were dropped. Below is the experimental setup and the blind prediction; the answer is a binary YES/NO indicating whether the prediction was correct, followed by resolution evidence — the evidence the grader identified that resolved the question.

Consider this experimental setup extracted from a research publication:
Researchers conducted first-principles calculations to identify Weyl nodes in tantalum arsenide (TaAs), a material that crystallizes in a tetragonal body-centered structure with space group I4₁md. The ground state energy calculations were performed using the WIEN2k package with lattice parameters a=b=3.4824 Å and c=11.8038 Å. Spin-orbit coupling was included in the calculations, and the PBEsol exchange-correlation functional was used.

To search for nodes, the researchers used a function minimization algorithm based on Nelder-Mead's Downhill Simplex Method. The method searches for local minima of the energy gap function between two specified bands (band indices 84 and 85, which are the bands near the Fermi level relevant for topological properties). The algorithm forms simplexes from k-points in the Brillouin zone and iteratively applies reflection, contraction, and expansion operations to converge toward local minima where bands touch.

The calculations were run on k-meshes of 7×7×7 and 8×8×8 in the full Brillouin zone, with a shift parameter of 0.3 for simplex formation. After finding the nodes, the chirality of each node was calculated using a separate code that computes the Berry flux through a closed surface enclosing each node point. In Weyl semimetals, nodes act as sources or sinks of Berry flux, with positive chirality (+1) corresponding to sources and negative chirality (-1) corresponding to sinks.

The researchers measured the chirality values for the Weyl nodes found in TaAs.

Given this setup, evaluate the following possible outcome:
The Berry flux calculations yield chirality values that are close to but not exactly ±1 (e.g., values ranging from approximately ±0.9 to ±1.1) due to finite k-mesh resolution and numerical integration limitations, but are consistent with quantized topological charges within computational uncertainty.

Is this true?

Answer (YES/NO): NO